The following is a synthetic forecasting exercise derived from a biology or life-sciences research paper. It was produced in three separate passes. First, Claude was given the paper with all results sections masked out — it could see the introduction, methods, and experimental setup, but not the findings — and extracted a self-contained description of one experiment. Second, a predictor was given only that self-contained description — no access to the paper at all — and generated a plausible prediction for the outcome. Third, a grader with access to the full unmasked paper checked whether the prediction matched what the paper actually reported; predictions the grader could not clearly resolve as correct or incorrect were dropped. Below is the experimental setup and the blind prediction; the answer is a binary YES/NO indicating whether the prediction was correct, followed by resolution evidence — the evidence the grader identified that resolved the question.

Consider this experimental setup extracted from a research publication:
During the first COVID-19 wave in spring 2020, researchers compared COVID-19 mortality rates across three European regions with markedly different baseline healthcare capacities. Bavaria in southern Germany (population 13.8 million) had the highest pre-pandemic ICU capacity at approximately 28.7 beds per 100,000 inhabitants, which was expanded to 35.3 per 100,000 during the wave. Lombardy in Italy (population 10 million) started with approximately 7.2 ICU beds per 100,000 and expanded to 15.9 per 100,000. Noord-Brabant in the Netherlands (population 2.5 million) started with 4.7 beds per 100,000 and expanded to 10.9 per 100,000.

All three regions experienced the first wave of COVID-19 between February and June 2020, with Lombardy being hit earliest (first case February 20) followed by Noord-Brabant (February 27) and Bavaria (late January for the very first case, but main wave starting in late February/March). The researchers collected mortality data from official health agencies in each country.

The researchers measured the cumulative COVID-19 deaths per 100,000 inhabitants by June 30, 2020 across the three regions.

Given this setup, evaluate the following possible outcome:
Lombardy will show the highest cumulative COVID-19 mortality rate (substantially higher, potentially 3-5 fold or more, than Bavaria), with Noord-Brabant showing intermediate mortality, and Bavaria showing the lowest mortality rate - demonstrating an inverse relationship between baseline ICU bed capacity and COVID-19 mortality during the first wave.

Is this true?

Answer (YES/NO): YES